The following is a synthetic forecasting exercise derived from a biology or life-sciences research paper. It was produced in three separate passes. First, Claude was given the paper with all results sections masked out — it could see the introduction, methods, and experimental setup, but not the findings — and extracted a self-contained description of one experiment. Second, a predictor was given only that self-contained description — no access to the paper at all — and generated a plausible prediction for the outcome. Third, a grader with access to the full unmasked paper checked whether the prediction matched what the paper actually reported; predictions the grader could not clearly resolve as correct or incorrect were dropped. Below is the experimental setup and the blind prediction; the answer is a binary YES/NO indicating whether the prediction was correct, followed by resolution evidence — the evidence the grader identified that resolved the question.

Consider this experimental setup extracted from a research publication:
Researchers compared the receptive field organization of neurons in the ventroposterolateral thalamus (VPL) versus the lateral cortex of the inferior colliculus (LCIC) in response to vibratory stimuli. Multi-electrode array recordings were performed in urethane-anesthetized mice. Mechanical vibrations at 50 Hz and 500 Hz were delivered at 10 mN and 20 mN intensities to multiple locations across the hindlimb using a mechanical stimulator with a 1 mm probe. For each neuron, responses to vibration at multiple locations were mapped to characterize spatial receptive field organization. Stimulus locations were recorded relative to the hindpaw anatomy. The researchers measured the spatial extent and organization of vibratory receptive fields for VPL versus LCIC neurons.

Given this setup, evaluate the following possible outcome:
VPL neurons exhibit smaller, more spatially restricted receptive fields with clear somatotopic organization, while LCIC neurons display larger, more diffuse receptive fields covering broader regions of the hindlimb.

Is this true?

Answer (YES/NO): YES